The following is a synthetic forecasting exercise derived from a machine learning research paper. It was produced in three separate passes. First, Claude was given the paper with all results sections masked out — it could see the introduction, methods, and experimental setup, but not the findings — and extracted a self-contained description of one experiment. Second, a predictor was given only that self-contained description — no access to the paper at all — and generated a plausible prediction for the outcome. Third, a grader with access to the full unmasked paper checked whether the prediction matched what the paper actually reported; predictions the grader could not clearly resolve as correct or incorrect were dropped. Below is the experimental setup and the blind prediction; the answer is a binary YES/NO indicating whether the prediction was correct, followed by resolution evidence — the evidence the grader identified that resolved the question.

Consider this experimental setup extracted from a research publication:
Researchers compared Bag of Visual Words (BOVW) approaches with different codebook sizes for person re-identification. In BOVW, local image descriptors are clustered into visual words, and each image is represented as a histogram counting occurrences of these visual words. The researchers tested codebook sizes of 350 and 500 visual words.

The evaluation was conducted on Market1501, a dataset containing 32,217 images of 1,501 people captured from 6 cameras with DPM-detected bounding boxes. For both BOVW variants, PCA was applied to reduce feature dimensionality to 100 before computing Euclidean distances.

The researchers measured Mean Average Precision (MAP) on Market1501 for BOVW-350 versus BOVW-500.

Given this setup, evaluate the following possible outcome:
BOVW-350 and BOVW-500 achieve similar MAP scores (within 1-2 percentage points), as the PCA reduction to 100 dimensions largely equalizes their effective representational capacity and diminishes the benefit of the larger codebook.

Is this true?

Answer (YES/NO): YES